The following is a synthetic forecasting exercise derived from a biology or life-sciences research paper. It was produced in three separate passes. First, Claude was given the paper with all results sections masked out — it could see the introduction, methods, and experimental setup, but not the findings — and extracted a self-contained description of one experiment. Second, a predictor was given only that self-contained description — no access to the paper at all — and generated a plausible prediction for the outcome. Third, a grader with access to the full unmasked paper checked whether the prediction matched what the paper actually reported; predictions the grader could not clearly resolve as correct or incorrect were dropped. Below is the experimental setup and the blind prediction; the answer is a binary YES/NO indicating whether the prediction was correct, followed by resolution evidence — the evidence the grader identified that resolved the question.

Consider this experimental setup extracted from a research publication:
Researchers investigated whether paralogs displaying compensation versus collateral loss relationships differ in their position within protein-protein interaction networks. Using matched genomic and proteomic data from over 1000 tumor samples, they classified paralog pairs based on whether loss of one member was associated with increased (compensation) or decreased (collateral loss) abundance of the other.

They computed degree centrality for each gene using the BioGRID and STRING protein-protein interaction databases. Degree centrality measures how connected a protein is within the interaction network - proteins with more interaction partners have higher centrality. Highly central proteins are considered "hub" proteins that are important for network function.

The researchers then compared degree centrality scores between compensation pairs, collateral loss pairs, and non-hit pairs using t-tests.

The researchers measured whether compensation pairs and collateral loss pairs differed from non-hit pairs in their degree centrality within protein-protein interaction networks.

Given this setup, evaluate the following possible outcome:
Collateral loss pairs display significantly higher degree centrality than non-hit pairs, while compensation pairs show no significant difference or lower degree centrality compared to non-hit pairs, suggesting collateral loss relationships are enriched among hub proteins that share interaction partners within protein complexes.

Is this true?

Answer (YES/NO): NO